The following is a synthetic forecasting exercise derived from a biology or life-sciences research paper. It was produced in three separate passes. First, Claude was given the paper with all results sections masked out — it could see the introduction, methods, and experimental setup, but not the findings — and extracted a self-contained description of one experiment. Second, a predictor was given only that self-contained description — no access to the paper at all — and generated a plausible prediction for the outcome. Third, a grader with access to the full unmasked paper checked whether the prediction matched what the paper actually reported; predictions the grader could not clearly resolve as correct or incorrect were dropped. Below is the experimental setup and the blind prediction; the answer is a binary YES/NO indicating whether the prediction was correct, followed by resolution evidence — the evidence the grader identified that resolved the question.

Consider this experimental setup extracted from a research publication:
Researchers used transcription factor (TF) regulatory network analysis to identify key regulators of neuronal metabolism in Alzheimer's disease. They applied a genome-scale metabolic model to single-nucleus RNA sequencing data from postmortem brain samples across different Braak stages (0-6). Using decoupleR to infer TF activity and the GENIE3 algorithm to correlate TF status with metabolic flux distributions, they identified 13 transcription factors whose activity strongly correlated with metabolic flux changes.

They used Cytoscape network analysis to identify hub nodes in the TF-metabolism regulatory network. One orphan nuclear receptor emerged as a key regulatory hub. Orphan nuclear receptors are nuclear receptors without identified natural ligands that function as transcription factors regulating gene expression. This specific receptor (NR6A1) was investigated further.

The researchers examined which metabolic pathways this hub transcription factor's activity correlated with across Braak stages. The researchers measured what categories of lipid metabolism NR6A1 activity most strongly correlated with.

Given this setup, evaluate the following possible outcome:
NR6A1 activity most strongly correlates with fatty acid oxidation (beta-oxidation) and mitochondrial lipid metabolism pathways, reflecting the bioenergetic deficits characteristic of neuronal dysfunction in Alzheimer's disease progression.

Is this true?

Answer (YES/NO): NO